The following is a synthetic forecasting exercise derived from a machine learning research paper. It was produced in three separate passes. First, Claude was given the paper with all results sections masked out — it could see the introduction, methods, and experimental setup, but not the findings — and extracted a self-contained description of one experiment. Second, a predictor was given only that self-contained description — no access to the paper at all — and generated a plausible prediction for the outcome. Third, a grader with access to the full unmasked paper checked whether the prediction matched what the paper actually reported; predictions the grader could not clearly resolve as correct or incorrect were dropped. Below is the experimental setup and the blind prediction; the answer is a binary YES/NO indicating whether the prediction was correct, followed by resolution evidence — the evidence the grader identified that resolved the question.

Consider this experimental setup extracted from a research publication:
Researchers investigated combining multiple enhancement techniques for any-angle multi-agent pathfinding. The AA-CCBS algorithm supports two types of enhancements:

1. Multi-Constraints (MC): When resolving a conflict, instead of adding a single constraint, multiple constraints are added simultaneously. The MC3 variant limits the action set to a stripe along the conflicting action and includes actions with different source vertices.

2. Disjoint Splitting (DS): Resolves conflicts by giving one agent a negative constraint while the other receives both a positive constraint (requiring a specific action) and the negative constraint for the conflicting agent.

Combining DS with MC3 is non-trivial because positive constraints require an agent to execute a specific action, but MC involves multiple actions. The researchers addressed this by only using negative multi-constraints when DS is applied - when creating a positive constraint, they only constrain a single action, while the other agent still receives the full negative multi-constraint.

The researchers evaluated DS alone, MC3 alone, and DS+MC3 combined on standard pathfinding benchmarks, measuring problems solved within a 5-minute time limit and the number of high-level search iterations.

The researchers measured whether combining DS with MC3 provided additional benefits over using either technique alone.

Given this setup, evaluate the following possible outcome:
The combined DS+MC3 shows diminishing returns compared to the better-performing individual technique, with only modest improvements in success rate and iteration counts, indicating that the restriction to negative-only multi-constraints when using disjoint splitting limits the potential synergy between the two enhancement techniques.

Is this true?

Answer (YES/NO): YES